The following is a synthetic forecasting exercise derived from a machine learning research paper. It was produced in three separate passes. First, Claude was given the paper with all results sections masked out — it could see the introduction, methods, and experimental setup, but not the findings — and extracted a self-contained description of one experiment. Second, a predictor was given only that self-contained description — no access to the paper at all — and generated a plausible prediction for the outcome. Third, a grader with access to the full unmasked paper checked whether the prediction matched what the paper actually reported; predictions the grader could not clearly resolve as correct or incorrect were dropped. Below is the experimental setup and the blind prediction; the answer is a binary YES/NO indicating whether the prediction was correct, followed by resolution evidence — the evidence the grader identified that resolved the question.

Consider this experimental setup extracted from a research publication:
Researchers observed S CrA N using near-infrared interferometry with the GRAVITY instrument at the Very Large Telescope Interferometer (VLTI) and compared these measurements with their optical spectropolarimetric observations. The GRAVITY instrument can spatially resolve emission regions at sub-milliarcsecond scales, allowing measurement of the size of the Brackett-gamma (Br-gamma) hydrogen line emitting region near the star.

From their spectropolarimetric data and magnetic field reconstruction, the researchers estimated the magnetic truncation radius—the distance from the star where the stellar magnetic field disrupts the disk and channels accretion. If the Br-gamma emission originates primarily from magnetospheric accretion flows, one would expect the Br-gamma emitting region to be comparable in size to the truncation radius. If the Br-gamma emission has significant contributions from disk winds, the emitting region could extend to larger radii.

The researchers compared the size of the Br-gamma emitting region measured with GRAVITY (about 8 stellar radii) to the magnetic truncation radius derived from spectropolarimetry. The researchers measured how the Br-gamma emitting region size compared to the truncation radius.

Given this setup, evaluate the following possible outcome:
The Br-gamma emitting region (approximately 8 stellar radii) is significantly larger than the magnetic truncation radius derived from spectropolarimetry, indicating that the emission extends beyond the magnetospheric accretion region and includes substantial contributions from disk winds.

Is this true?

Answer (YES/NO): YES